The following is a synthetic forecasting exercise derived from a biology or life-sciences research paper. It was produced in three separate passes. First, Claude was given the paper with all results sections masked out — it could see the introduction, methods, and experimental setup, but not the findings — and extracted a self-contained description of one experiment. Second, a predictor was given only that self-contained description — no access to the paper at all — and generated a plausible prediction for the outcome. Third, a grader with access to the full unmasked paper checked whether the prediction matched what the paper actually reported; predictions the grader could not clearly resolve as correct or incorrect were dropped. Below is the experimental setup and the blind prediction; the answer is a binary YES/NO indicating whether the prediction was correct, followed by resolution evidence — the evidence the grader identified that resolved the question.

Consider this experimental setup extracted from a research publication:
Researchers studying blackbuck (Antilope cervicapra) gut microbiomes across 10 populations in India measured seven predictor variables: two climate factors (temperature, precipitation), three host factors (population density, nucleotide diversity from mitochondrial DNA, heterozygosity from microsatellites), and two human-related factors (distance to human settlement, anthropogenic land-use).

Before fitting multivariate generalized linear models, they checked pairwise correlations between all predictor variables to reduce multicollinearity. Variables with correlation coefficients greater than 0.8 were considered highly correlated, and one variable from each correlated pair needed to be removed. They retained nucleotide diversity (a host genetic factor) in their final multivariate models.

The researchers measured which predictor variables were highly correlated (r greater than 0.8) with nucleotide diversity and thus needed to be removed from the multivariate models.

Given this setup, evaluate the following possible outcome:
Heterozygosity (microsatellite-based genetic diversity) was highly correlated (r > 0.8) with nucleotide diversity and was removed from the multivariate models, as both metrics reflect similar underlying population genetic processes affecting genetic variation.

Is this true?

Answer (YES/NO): NO